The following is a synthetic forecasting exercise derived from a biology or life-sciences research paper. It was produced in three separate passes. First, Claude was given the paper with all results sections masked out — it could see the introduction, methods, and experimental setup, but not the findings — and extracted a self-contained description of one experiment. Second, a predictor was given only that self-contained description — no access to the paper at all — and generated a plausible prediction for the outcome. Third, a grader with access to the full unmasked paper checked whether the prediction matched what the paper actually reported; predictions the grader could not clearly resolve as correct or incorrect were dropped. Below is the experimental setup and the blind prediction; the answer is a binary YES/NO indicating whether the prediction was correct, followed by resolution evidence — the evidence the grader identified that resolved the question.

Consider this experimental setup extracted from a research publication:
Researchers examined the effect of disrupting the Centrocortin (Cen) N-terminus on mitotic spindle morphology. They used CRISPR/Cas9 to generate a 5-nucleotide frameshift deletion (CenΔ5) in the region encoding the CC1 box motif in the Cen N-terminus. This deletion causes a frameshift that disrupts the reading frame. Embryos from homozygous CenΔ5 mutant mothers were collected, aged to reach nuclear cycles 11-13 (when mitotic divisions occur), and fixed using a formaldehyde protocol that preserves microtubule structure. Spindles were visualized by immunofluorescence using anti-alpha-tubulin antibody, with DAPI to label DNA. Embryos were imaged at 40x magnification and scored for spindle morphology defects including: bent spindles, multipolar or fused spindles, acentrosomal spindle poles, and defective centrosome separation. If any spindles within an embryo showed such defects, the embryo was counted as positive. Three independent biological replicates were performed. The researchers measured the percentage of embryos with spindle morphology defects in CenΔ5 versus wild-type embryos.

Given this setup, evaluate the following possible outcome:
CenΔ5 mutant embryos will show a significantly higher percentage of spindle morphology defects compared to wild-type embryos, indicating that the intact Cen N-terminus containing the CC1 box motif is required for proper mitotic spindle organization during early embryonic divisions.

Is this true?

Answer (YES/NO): YES